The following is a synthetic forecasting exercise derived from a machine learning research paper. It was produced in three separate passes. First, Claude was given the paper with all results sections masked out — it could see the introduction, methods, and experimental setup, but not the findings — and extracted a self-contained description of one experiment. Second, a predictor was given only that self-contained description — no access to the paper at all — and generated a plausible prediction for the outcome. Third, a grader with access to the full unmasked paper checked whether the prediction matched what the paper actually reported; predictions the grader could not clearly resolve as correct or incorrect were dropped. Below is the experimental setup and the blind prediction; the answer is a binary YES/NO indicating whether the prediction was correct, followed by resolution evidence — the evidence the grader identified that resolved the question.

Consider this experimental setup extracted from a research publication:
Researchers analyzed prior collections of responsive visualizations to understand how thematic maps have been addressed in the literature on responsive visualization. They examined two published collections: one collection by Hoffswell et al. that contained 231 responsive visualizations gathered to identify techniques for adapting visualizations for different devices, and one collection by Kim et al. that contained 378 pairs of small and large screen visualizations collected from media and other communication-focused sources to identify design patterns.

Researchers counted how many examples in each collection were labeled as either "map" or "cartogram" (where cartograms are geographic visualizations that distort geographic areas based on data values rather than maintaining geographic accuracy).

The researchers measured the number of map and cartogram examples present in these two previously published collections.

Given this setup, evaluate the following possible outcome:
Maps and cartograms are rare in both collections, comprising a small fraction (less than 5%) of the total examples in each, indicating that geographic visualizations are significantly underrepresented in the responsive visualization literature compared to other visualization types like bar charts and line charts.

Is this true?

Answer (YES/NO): NO